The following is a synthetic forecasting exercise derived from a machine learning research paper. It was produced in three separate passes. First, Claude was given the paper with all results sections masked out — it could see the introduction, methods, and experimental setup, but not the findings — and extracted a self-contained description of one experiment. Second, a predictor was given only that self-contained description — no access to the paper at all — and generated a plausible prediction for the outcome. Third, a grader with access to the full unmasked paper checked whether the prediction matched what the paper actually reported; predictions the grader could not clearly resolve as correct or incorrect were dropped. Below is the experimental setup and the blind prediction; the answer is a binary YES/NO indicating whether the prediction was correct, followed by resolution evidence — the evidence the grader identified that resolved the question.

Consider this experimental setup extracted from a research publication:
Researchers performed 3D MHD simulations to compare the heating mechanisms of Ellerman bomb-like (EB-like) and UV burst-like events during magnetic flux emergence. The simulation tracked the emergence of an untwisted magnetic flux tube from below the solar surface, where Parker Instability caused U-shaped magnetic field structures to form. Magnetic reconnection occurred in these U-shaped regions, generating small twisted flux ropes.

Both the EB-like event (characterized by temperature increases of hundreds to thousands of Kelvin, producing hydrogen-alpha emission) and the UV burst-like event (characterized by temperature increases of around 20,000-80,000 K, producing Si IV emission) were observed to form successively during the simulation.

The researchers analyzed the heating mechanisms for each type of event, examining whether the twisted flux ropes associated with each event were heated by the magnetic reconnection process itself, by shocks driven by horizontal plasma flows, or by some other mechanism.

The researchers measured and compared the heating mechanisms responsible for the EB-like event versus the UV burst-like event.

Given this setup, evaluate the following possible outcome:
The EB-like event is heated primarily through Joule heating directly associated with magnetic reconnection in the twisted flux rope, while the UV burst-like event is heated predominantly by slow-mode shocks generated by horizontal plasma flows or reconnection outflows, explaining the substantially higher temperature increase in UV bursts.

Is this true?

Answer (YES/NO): NO